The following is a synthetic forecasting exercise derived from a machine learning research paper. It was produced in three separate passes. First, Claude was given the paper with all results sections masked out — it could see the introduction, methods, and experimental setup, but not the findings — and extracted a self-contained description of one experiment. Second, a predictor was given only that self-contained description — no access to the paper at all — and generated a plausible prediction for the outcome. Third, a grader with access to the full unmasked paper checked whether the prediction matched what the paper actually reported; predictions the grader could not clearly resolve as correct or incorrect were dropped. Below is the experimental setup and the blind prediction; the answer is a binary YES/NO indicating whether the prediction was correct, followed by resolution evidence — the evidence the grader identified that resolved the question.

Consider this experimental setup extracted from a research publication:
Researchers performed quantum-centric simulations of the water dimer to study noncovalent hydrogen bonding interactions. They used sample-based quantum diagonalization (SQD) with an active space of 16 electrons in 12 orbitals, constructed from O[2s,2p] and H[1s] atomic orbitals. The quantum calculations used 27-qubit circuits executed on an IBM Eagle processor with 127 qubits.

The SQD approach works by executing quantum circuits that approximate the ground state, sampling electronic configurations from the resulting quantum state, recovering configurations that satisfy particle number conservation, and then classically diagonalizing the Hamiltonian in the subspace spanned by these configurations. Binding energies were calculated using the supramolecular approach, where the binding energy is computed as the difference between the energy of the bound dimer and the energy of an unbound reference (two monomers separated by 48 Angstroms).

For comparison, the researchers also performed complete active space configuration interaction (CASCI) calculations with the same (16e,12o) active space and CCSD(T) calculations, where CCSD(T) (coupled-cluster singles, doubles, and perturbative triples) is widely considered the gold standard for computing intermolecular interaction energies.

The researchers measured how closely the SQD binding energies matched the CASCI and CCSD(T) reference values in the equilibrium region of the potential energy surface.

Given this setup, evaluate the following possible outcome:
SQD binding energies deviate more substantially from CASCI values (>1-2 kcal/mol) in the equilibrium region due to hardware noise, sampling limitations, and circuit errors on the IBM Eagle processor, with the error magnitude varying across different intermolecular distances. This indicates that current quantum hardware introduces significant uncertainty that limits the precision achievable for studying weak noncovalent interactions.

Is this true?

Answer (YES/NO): NO